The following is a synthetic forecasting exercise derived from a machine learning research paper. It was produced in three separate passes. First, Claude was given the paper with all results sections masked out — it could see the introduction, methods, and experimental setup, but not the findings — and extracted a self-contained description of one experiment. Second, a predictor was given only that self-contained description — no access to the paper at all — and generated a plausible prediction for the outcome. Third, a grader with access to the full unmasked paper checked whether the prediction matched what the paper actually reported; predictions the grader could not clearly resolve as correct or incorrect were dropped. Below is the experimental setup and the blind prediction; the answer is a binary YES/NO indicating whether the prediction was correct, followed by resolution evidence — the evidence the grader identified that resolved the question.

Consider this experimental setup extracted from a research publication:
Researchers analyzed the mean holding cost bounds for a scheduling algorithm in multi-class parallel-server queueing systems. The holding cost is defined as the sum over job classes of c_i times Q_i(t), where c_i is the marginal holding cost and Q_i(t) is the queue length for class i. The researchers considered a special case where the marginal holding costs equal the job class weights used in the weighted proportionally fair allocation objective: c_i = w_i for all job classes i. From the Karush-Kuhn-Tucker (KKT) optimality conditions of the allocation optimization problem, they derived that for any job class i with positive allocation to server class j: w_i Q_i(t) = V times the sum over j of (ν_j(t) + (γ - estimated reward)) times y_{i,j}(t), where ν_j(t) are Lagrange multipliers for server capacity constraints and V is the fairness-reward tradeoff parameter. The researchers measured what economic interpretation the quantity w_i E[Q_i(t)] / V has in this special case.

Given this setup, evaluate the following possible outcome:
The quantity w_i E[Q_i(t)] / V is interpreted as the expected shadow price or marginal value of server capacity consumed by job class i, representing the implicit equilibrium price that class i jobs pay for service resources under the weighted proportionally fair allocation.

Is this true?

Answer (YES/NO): NO